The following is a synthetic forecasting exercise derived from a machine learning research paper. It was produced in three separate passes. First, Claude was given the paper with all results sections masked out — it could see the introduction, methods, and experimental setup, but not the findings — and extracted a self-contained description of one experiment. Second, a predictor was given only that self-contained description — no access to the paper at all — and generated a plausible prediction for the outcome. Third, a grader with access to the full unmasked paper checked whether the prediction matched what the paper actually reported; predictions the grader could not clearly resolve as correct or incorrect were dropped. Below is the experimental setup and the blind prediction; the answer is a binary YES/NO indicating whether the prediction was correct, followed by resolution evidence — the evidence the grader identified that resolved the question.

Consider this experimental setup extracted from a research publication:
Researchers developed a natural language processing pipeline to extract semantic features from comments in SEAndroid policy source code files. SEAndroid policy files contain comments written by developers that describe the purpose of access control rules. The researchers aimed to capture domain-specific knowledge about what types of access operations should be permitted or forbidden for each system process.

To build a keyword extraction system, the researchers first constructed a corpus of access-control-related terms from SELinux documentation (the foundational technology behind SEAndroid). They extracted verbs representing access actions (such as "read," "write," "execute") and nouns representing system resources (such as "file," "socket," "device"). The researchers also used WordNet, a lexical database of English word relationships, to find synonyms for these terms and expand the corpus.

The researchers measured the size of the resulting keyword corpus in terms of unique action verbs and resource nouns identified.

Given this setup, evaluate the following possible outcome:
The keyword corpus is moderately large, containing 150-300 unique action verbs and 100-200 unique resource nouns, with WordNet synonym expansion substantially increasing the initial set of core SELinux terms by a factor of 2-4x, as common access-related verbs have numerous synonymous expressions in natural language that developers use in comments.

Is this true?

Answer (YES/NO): NO